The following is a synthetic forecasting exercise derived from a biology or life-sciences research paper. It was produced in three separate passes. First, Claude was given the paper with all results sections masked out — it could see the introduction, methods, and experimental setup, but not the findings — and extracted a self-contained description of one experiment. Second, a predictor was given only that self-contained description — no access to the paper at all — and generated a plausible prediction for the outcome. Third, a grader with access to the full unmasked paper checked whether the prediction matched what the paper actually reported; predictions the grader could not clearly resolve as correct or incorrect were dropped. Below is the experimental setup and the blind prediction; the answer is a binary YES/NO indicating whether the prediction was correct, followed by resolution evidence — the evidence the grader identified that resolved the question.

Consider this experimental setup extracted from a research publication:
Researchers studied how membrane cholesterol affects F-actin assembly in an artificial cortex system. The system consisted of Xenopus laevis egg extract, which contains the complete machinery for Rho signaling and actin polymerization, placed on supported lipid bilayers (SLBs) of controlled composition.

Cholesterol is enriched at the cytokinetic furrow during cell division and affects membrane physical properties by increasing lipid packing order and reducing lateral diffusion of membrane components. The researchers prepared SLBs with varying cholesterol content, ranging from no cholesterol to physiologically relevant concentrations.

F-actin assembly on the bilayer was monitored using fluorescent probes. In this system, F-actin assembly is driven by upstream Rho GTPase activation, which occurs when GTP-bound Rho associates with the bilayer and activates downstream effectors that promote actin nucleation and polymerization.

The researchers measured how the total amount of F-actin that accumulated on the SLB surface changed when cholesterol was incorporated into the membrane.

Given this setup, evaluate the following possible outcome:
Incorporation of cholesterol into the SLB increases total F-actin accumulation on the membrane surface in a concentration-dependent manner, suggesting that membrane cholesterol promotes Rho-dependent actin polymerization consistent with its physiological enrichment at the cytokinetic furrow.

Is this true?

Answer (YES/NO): NO